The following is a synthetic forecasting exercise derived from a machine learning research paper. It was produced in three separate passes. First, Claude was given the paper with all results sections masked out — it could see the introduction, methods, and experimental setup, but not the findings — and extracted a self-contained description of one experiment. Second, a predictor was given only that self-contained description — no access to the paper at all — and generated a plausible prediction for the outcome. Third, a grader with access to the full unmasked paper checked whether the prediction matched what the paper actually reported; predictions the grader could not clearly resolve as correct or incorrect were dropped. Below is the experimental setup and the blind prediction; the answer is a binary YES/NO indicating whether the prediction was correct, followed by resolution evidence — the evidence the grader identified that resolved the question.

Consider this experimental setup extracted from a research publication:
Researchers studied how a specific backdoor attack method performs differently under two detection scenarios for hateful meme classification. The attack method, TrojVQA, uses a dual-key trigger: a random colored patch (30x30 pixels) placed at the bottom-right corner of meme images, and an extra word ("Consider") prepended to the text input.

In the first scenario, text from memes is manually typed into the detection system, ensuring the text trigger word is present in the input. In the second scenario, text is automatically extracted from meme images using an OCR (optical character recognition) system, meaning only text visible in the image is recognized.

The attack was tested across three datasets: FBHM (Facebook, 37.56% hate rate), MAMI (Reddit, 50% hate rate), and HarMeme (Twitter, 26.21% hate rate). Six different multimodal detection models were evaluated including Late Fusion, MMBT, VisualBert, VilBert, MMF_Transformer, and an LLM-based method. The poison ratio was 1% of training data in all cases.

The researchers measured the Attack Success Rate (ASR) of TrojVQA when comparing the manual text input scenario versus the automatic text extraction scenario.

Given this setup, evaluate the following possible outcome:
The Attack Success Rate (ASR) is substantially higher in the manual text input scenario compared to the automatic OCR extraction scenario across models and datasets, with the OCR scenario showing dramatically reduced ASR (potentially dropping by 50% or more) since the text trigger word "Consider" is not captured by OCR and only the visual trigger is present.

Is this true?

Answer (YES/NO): NO